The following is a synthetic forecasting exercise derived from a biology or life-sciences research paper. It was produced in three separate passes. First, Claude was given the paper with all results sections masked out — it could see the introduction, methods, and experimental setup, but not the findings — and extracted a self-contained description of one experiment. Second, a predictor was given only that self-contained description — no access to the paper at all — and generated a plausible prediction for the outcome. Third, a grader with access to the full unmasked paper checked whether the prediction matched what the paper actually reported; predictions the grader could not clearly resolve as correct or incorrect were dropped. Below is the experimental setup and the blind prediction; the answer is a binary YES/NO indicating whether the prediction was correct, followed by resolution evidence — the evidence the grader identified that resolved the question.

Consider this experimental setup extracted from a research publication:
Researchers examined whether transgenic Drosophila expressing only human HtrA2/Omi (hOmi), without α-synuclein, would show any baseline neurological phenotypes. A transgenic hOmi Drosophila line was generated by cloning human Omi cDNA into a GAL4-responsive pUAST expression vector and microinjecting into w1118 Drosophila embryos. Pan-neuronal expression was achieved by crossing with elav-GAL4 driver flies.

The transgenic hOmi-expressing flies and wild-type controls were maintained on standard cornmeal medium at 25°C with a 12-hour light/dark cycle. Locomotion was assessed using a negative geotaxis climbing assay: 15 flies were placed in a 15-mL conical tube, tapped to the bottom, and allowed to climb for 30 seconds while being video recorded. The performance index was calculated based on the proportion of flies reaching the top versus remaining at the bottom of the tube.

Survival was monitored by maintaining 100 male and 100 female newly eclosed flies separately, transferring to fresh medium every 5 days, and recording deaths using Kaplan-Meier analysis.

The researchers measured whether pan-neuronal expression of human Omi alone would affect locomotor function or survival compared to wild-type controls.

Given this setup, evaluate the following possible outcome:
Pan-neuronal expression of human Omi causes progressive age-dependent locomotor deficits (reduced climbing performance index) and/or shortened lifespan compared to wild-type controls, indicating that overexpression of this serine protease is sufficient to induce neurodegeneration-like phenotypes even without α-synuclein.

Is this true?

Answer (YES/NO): NO